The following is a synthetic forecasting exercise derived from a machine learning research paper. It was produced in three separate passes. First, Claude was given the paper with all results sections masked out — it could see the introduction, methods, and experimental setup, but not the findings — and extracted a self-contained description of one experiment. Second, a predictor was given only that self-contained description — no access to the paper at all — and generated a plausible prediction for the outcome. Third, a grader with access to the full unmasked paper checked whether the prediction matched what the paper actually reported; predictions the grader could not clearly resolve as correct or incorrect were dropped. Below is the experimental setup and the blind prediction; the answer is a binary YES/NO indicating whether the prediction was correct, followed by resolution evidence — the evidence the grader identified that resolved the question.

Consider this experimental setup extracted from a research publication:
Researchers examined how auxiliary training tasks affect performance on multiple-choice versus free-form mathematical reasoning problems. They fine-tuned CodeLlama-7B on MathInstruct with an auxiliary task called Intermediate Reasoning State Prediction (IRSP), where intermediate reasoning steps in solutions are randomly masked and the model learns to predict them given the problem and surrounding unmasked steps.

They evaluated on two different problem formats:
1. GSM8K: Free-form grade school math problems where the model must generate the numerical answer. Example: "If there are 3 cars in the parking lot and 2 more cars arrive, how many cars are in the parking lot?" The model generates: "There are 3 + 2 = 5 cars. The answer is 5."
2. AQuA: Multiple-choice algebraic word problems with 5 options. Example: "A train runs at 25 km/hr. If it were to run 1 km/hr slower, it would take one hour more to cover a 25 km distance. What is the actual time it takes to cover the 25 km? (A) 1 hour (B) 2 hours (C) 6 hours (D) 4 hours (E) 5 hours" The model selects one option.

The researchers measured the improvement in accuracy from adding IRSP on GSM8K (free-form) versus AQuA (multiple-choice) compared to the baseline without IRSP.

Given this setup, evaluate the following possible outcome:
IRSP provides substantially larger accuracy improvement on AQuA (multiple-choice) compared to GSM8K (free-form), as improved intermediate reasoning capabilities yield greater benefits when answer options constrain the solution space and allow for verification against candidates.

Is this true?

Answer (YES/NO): YES